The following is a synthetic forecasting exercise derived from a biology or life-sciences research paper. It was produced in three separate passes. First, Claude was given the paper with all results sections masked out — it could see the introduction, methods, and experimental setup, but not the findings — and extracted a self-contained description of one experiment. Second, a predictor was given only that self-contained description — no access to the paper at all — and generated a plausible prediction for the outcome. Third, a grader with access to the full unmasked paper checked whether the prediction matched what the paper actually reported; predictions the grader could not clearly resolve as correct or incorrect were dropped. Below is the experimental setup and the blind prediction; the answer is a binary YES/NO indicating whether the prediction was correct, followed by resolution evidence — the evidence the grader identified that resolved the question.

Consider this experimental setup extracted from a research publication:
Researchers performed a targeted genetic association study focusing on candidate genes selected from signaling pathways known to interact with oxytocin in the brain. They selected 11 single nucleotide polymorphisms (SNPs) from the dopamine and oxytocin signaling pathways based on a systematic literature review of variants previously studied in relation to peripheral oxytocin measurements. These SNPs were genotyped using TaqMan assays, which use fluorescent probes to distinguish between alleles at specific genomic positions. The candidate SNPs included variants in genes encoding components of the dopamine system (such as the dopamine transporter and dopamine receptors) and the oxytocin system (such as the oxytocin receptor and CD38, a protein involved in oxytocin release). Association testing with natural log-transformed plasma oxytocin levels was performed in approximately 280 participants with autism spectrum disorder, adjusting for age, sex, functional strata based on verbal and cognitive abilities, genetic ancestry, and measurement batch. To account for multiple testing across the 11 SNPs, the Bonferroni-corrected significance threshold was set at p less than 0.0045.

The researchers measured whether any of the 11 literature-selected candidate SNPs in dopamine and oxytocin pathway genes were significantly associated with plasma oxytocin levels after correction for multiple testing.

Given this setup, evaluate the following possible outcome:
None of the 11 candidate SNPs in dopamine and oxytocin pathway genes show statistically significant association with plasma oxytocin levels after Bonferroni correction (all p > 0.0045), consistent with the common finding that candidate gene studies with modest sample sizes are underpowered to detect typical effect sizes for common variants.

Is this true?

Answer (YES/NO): YES